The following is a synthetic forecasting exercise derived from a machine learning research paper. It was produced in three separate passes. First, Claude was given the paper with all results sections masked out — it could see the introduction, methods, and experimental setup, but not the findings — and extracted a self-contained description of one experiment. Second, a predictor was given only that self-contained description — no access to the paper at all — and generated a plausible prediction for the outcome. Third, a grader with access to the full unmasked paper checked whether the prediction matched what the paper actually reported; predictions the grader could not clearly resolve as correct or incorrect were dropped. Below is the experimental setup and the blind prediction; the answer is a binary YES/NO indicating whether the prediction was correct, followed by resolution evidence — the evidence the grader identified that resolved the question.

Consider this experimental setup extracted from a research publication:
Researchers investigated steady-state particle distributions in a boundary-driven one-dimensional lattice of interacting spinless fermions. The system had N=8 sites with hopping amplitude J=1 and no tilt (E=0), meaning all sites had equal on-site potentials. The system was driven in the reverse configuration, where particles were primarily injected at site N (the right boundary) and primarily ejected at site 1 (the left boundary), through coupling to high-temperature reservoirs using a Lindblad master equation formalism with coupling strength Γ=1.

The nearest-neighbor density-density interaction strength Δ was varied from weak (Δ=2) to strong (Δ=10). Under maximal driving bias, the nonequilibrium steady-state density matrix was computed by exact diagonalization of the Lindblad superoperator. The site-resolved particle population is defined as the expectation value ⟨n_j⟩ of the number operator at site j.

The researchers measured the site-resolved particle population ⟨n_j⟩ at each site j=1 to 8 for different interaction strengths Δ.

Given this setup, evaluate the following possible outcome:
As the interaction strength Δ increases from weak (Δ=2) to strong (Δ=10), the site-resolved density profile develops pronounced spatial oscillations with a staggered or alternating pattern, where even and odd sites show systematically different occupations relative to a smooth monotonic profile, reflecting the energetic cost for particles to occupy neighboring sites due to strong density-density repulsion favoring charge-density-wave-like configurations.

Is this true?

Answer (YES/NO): NO